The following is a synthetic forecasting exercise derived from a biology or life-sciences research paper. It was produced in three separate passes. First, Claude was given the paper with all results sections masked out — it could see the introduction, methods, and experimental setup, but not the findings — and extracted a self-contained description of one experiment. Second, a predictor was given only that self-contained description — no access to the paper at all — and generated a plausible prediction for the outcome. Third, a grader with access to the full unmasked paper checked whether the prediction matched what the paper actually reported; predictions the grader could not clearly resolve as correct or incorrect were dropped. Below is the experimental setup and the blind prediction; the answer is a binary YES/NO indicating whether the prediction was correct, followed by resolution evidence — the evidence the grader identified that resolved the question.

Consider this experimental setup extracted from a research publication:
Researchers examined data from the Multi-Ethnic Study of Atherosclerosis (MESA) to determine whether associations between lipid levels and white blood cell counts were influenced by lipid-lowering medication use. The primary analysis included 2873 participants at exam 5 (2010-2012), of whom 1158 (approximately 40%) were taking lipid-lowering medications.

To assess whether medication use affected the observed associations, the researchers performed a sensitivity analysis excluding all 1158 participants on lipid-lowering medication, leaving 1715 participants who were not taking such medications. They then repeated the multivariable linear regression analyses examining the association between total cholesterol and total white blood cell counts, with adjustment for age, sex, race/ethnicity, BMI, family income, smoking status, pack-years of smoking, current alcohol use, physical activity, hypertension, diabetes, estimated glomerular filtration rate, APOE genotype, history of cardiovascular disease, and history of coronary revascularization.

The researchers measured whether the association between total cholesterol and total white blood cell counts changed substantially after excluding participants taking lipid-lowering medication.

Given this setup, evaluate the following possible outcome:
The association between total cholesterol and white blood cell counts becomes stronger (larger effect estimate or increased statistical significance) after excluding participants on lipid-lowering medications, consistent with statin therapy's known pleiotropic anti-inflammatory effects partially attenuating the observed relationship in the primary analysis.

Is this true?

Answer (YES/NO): NO